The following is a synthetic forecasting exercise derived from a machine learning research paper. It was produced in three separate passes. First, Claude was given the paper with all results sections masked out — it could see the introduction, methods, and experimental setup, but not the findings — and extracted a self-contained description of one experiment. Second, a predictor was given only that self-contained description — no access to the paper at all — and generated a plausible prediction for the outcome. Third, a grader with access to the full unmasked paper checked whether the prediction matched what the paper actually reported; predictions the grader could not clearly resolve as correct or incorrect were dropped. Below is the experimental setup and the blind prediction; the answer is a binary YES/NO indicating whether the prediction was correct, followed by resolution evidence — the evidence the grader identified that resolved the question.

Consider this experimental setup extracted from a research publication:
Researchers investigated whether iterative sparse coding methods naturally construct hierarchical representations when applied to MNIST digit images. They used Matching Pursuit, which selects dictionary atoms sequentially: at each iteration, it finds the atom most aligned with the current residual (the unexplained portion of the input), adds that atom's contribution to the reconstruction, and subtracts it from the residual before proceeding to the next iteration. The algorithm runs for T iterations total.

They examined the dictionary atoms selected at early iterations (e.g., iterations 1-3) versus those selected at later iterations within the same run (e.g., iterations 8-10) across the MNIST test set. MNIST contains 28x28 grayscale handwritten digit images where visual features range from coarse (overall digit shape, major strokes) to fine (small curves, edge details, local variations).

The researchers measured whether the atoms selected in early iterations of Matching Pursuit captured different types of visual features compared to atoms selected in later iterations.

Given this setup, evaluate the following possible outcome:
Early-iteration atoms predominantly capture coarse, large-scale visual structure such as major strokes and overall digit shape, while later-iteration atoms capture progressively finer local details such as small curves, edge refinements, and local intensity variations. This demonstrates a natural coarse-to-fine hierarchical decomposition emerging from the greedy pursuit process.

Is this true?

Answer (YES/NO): YES